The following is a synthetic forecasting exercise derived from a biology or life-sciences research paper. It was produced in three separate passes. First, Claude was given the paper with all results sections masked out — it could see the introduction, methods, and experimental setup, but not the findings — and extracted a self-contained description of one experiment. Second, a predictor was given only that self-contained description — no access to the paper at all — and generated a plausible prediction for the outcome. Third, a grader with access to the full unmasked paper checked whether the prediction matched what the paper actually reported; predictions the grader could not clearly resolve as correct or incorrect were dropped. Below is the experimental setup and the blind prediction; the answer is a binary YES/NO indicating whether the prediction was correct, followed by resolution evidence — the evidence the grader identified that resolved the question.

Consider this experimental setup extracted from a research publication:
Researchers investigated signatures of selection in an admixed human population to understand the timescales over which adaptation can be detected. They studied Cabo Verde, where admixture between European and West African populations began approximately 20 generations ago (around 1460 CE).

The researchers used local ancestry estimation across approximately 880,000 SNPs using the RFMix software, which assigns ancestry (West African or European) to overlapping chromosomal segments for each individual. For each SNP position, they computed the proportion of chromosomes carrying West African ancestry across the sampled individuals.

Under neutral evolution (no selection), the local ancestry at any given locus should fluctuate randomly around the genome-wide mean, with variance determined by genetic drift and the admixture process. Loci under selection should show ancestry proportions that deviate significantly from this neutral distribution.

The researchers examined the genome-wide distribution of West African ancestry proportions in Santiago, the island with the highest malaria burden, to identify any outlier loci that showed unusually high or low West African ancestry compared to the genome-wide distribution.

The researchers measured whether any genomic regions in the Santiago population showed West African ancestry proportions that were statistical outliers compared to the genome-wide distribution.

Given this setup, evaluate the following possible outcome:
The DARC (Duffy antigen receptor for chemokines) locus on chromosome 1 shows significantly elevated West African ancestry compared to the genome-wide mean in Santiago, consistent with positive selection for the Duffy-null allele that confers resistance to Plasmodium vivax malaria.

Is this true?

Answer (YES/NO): YES